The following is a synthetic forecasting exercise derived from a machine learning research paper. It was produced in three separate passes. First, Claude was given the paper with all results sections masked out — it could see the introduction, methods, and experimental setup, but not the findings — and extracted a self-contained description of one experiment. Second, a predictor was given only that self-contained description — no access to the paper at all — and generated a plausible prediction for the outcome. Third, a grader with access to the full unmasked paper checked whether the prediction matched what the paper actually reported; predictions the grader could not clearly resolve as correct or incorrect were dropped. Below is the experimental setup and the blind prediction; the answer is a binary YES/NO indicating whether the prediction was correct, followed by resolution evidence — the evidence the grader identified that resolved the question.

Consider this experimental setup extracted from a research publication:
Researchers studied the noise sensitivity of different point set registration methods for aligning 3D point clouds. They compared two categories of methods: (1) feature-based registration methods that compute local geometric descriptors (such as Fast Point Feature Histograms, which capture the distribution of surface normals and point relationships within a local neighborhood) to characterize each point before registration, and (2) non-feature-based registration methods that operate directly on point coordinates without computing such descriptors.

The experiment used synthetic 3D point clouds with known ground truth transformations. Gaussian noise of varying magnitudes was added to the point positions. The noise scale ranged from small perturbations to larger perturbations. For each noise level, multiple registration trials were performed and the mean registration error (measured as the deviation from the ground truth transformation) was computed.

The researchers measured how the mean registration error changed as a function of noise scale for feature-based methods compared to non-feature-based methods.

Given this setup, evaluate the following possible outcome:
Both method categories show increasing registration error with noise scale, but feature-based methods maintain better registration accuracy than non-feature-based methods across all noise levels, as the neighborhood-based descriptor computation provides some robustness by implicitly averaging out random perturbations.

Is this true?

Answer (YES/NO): NO